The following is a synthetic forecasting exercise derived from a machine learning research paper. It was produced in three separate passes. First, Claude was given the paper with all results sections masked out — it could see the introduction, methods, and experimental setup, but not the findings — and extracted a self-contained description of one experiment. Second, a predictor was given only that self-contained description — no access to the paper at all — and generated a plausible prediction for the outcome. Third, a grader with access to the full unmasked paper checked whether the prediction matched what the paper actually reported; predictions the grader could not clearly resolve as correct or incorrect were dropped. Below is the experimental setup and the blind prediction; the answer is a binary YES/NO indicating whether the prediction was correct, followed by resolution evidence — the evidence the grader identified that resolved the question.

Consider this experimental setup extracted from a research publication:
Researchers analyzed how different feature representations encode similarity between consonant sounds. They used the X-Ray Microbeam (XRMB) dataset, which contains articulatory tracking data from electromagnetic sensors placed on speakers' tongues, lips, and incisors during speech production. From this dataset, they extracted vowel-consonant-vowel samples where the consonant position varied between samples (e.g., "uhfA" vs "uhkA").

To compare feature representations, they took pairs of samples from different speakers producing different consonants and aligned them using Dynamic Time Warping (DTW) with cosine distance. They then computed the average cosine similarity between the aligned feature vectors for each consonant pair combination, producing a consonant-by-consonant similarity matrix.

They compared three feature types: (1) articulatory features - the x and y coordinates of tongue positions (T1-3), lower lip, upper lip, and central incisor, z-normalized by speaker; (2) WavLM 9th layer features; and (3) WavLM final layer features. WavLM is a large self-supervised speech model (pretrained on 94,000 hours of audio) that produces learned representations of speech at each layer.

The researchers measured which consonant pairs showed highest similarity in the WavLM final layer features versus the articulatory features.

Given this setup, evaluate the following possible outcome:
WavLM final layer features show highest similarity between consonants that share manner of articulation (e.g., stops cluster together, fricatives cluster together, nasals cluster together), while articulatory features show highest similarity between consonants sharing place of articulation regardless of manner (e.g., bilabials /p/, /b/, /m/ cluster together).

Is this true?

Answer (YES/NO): NO